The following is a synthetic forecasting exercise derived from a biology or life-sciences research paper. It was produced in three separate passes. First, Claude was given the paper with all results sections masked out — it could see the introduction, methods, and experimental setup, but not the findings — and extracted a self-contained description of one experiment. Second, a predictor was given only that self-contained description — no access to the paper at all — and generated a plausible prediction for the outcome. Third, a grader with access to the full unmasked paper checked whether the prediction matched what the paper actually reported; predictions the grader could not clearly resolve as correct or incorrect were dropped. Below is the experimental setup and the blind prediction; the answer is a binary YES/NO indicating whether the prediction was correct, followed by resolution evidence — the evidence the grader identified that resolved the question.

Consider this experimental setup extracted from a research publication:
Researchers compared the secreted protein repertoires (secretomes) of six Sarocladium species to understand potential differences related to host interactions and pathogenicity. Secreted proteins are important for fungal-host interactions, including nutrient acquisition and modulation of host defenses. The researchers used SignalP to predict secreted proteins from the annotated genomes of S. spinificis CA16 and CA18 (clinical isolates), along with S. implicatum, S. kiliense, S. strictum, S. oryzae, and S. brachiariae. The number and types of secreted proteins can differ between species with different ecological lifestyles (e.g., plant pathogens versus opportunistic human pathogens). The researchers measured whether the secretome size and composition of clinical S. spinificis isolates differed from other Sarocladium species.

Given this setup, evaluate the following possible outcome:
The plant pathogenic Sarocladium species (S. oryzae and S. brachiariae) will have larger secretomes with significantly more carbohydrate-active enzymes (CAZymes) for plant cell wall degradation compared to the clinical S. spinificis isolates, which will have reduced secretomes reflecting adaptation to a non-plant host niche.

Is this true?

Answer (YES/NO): NO